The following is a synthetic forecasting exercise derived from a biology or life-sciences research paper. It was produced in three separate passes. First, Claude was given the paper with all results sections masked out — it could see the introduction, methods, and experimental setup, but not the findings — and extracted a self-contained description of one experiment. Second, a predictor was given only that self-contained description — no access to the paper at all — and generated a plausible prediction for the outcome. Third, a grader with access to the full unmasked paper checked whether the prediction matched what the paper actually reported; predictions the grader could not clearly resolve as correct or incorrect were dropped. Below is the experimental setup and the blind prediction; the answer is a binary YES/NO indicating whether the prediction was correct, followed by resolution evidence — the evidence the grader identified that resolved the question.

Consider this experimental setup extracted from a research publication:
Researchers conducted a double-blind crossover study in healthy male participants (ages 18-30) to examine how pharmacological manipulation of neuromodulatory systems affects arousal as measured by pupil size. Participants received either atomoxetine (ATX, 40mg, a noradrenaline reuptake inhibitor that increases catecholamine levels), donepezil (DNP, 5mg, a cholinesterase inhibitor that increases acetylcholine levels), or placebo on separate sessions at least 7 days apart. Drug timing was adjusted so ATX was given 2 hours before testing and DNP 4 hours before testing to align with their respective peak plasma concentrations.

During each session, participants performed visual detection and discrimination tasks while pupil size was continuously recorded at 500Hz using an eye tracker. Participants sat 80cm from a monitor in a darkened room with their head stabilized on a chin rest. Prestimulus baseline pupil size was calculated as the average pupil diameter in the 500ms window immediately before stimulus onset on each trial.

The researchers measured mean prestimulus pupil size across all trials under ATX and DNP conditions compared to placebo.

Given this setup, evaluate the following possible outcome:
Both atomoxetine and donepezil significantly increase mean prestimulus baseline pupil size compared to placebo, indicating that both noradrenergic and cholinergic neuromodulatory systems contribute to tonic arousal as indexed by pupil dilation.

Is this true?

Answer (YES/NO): NO